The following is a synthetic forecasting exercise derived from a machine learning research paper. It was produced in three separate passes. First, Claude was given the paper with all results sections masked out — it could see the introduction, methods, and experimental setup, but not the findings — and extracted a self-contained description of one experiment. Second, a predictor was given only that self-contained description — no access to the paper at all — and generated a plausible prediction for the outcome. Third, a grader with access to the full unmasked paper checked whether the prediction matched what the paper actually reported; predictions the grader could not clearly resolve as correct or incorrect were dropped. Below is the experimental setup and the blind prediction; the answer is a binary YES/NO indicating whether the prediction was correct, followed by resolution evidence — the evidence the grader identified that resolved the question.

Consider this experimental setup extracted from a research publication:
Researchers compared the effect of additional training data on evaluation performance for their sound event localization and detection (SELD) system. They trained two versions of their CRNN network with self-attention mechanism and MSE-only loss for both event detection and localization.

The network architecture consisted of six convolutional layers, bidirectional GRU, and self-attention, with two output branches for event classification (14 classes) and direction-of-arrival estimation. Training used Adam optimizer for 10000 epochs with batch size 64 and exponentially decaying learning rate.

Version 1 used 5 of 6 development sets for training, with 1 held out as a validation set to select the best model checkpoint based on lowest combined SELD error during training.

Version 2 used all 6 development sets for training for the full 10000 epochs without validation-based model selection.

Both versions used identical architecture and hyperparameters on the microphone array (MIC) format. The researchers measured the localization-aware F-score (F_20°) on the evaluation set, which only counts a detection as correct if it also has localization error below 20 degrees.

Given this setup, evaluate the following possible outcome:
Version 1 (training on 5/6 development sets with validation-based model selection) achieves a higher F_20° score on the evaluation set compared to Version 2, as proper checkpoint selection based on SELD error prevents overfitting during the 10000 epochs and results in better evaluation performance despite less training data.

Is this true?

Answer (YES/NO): NO